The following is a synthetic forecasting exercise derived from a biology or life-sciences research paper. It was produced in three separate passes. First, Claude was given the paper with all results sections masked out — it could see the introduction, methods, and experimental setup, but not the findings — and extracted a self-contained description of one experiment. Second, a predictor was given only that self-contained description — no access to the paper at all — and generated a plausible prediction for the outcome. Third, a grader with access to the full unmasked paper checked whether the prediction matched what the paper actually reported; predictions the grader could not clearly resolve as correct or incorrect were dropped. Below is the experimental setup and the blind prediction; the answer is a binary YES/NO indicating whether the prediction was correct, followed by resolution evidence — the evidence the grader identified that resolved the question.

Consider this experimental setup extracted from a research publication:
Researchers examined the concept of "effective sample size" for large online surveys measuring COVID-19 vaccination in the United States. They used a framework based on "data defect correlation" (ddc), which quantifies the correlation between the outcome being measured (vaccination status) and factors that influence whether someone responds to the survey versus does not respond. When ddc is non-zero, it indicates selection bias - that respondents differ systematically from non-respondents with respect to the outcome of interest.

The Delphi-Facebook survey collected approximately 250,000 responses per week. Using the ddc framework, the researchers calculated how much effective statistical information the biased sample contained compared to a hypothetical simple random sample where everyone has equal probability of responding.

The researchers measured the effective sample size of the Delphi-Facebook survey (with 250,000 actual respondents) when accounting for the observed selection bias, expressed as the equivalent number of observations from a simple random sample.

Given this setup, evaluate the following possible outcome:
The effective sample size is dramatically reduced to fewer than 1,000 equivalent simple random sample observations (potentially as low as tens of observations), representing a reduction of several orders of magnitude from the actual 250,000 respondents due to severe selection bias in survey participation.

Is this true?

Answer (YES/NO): YES